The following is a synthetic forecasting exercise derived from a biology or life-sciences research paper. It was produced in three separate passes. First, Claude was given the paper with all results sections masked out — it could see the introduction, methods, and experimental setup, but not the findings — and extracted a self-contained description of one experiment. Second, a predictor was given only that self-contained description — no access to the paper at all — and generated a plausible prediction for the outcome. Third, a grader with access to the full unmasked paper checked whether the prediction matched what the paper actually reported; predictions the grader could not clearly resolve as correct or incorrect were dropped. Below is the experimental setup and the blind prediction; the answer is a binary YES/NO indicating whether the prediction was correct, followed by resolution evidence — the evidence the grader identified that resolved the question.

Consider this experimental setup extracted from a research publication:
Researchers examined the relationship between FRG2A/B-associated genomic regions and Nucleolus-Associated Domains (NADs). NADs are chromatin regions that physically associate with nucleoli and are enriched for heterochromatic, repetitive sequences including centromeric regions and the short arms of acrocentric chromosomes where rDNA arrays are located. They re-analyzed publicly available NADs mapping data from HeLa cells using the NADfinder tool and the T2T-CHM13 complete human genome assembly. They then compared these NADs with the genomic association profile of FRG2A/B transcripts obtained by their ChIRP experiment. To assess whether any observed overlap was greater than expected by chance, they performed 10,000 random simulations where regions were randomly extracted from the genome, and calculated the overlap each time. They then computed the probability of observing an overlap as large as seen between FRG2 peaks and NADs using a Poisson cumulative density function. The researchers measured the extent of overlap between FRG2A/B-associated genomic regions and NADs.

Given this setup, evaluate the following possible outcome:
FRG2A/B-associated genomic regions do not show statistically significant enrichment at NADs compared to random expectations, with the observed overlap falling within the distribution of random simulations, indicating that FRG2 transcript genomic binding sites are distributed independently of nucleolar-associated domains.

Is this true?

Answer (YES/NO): NO